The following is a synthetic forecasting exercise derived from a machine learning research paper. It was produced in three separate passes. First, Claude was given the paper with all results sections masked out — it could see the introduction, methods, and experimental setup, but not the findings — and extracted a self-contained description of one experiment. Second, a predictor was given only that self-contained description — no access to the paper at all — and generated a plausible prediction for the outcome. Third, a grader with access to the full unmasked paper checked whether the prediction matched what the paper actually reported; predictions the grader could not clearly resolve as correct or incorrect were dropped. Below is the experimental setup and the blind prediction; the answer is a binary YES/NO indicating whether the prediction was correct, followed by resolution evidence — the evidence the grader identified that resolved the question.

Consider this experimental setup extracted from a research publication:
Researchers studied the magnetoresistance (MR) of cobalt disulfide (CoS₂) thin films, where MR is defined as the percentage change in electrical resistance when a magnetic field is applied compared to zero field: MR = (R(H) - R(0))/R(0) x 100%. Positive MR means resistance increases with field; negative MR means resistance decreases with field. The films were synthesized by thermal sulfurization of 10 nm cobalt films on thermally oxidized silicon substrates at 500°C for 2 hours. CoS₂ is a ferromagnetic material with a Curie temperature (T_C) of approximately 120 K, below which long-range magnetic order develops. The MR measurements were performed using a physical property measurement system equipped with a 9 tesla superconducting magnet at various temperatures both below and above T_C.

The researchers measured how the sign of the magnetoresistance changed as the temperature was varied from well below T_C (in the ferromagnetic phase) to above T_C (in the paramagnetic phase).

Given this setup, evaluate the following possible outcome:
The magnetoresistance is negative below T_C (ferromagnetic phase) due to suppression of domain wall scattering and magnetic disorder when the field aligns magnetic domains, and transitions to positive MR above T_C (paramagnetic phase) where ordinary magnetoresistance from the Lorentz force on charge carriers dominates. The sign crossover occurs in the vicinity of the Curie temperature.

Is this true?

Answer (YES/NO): YES